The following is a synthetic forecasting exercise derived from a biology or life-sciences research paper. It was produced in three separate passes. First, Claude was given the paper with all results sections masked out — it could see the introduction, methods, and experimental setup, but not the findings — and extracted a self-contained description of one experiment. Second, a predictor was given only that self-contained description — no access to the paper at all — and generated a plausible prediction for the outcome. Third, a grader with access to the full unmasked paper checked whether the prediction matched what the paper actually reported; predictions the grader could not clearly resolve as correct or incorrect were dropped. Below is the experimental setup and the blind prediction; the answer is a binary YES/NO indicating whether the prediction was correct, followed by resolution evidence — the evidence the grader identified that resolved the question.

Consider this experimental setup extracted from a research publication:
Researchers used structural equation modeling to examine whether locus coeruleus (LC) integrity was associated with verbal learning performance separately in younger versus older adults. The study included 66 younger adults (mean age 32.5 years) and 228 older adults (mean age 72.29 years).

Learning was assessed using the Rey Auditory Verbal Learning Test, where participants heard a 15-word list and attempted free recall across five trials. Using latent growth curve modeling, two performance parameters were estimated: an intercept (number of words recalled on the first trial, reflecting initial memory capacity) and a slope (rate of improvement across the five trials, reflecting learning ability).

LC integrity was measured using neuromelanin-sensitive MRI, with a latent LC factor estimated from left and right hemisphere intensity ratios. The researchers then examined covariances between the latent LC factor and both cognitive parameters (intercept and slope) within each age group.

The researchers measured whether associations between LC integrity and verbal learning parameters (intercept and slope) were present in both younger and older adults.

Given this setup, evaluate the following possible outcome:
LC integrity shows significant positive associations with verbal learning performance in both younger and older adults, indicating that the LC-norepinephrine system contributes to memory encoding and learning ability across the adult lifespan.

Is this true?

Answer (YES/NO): NO